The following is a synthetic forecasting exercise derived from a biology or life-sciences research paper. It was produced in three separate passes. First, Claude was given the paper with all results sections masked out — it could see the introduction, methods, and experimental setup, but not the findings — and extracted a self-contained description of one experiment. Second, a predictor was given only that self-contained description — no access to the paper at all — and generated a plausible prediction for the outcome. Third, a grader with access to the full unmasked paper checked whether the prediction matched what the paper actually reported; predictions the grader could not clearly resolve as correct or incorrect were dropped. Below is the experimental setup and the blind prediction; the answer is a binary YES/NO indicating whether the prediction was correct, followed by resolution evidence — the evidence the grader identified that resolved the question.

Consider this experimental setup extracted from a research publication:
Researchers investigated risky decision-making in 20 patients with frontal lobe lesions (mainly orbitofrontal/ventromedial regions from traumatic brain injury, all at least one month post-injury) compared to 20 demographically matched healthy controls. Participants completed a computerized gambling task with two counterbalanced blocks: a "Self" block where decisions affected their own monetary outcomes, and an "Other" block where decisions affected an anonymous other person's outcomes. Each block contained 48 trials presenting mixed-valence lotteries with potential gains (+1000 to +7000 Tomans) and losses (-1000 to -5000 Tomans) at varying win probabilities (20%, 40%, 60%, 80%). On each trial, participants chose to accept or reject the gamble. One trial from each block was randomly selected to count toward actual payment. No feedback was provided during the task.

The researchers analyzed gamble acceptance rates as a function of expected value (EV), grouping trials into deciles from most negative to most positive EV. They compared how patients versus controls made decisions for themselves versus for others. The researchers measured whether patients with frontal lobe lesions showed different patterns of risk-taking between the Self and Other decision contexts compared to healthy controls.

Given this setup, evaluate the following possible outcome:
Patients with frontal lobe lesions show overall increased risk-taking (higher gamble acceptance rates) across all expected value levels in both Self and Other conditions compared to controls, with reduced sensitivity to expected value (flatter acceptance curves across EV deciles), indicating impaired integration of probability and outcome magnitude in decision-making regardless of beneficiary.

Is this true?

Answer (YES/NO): NO